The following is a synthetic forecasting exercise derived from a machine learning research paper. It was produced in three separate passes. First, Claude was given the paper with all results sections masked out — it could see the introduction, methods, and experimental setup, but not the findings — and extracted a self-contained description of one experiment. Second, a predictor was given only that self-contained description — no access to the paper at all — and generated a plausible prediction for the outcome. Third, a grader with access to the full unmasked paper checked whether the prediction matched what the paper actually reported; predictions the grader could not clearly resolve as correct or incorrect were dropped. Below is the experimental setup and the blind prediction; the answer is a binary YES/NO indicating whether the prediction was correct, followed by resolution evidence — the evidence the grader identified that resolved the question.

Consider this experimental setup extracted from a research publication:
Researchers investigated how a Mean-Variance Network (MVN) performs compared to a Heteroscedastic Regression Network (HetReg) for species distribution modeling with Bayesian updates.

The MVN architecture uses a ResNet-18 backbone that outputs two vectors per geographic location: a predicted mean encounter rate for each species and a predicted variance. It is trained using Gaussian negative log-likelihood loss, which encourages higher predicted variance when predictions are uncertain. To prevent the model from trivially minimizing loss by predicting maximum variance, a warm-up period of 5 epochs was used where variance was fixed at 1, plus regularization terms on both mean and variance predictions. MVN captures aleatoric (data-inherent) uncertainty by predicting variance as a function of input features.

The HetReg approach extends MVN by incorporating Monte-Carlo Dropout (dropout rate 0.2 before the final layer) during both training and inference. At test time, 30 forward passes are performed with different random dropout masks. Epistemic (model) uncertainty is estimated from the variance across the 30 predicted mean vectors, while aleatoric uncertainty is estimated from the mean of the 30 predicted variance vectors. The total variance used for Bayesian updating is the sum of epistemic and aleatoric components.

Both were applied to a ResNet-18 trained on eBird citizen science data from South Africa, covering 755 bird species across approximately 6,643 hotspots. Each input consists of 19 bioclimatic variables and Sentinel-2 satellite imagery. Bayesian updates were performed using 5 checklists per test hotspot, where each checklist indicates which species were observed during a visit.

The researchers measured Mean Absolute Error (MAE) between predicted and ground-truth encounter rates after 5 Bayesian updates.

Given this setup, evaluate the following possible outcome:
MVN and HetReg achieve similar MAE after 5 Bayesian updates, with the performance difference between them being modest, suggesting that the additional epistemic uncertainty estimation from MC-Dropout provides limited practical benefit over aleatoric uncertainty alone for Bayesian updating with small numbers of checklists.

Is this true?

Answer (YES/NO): YES